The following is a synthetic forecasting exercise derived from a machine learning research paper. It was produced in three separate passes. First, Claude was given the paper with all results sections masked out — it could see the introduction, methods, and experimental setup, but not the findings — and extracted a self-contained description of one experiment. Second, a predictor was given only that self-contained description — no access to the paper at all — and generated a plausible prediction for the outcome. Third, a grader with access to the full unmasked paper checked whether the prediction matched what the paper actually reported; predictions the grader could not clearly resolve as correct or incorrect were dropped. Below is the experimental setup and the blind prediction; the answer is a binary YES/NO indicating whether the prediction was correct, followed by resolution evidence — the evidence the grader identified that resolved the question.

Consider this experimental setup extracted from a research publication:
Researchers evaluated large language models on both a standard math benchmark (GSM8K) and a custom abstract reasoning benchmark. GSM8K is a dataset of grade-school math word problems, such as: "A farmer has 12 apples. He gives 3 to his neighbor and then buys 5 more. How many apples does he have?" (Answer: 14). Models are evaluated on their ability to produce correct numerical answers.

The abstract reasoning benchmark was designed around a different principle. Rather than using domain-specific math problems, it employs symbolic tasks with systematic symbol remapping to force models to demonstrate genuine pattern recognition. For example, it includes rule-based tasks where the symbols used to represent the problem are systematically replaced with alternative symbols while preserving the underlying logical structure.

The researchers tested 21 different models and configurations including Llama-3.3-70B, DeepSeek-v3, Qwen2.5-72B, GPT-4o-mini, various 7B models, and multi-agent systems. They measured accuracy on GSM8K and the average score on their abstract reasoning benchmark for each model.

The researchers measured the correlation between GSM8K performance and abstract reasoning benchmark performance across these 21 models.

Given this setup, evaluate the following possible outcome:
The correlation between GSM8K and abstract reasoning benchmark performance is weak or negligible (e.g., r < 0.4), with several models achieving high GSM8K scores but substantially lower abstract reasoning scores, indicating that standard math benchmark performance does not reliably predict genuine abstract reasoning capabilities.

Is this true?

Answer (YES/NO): YES